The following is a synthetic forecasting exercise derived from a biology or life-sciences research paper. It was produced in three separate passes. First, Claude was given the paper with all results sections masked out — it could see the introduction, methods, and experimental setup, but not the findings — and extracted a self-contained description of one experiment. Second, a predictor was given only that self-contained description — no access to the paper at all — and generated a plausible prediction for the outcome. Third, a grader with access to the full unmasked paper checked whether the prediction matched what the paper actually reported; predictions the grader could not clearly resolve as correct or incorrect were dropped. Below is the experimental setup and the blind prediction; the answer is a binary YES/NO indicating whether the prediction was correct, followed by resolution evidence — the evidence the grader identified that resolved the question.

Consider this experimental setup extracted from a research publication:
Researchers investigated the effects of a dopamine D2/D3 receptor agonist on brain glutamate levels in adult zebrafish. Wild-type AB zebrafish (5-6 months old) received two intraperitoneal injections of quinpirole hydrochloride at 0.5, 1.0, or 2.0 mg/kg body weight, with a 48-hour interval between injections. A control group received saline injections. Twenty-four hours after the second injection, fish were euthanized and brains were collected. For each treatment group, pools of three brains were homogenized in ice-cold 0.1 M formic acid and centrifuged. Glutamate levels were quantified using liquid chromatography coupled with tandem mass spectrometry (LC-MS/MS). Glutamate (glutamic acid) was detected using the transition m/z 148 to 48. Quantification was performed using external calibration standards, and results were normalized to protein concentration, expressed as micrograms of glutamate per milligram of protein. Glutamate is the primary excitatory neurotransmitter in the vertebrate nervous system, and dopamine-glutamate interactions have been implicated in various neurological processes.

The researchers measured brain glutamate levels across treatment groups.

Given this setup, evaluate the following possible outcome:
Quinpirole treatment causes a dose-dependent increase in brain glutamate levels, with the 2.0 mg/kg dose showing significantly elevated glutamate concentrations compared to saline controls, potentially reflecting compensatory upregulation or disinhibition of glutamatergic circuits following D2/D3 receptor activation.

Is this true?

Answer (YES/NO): NO